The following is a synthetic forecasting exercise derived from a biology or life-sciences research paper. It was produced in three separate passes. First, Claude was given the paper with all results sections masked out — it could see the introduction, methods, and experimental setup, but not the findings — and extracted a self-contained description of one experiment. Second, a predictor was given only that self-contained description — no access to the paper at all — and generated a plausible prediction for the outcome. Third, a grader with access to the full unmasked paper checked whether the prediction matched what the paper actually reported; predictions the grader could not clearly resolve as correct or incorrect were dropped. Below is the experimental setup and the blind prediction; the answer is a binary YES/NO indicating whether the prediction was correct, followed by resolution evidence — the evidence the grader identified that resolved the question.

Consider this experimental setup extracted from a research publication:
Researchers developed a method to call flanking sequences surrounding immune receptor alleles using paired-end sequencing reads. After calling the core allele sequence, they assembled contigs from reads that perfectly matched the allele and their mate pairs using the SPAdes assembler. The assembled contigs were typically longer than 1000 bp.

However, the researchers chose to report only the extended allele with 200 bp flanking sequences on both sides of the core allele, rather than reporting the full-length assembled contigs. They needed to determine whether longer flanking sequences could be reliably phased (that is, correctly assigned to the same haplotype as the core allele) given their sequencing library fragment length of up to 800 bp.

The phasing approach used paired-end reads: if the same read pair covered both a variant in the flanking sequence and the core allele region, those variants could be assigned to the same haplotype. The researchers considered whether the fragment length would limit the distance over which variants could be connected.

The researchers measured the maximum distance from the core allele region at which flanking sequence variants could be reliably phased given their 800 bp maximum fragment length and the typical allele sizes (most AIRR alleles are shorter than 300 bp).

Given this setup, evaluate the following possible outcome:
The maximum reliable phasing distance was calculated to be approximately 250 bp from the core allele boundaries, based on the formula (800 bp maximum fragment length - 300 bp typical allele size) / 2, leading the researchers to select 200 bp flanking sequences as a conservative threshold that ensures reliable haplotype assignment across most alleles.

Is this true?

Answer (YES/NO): NO